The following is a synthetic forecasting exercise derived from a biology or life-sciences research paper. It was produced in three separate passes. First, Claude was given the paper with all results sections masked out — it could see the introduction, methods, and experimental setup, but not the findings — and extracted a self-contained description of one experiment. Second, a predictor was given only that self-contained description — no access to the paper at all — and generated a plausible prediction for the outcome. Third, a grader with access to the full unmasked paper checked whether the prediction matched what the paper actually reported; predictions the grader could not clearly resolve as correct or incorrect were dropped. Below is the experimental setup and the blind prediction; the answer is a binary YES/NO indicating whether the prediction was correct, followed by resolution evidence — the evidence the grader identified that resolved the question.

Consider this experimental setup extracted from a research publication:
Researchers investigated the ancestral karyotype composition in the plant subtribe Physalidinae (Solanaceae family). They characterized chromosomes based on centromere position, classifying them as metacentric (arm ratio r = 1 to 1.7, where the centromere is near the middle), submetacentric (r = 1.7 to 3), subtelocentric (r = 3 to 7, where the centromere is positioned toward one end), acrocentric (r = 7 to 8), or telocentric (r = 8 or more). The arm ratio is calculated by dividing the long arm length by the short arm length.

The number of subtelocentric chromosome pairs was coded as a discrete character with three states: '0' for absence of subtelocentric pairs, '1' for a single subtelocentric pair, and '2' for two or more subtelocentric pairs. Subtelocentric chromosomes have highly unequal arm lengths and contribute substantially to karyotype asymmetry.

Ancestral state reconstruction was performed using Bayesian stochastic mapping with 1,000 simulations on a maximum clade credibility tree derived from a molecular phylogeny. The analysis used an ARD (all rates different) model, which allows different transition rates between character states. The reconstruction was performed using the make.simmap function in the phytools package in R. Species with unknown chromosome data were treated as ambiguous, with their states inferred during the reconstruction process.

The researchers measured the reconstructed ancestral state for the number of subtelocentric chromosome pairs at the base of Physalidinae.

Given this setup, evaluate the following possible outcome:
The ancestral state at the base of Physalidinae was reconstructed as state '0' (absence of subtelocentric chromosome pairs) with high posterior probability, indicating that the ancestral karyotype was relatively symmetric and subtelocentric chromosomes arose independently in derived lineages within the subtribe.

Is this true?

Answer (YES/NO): YES